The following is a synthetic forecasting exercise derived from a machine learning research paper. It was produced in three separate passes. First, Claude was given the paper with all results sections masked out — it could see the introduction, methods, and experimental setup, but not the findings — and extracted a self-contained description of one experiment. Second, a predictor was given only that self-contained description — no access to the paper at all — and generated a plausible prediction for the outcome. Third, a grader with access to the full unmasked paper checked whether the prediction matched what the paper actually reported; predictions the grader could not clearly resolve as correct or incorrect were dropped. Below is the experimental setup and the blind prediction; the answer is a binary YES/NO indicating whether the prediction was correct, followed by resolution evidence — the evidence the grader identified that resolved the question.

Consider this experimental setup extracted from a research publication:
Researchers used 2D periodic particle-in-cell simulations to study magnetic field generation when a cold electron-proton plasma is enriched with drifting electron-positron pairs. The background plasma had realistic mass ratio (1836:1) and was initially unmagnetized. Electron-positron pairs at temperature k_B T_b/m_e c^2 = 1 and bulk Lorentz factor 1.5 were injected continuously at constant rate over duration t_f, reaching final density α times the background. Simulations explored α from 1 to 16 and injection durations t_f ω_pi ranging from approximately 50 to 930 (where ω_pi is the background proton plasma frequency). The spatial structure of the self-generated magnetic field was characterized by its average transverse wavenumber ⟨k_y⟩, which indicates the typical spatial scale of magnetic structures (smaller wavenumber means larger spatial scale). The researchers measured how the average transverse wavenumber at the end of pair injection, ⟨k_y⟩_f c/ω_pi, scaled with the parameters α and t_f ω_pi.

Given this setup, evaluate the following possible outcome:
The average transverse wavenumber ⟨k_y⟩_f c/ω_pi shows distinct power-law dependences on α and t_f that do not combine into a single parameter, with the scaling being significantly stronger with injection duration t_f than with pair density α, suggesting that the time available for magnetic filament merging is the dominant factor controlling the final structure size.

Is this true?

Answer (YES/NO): YES